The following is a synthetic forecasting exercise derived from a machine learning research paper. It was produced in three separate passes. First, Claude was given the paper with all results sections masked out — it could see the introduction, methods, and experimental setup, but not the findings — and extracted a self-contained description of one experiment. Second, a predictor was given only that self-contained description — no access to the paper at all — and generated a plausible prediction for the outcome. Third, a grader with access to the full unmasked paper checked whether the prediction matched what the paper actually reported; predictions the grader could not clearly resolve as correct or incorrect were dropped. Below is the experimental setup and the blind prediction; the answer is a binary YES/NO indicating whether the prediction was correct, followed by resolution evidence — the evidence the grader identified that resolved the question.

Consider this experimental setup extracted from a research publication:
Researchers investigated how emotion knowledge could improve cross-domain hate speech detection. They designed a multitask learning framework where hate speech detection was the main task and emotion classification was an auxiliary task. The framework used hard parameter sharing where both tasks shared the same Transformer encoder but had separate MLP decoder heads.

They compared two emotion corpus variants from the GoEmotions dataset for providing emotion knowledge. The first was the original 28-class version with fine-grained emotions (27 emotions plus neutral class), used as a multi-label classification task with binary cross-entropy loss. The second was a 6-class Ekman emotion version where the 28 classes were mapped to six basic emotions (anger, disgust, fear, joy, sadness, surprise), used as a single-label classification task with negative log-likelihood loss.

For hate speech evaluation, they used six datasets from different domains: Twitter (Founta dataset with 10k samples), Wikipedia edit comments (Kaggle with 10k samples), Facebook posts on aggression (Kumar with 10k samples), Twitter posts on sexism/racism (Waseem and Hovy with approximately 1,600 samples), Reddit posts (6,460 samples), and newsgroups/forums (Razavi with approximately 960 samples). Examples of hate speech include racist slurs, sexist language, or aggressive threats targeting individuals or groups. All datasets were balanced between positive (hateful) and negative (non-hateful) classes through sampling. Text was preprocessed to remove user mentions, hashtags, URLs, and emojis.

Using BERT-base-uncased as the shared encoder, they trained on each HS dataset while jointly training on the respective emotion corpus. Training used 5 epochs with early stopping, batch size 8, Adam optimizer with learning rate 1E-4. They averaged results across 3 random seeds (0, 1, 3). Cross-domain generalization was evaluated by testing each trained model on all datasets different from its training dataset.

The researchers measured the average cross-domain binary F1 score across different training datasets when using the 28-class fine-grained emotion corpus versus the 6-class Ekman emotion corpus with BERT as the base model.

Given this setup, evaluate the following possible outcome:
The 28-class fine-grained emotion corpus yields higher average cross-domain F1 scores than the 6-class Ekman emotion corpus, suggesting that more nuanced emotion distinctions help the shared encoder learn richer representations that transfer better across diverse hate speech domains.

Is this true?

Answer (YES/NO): NO